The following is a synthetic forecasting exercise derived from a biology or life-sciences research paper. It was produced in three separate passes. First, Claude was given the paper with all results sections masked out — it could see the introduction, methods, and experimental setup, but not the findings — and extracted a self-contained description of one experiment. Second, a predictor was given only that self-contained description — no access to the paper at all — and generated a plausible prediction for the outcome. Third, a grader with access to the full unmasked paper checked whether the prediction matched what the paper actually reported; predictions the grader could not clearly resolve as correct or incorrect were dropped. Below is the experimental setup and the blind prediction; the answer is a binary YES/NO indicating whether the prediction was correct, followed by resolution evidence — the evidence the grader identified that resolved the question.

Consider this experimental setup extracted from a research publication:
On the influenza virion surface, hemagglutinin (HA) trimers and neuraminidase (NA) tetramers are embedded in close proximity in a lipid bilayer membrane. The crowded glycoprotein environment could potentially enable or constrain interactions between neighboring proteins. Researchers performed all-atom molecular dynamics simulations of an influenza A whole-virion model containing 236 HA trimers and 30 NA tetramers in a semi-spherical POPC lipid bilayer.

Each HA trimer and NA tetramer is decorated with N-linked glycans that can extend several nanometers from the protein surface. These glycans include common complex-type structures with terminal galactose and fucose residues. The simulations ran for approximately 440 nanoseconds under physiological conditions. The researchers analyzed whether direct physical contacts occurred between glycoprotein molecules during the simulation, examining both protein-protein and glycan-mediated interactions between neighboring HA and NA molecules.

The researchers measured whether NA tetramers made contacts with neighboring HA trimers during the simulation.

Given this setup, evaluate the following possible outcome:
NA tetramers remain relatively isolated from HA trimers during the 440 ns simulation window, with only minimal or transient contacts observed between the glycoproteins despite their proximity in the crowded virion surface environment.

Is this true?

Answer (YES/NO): NO